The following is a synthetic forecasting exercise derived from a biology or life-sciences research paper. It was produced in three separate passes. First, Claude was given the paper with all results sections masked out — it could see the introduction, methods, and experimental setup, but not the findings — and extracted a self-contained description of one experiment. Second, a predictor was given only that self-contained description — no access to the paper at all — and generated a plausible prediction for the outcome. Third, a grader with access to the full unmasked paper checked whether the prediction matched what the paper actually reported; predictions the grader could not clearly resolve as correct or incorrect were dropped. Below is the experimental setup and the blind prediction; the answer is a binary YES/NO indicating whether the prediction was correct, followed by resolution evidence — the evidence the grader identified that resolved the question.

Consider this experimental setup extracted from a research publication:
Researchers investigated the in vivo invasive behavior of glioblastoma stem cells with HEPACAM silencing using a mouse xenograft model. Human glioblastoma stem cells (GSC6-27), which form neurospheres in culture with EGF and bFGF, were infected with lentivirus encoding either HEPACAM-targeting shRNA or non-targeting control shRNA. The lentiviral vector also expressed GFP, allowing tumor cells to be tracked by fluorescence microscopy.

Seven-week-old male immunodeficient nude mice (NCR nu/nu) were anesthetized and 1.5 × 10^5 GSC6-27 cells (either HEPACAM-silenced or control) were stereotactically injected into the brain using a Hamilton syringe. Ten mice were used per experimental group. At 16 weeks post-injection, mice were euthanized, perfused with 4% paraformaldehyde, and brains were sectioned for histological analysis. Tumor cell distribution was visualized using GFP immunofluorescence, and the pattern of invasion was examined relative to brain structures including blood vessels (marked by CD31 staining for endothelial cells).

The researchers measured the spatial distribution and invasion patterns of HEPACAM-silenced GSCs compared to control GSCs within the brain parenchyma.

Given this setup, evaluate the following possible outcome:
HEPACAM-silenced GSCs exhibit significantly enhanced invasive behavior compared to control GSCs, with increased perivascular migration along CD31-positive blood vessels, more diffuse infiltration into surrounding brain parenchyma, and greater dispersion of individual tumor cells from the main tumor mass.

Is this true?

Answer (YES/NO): YES